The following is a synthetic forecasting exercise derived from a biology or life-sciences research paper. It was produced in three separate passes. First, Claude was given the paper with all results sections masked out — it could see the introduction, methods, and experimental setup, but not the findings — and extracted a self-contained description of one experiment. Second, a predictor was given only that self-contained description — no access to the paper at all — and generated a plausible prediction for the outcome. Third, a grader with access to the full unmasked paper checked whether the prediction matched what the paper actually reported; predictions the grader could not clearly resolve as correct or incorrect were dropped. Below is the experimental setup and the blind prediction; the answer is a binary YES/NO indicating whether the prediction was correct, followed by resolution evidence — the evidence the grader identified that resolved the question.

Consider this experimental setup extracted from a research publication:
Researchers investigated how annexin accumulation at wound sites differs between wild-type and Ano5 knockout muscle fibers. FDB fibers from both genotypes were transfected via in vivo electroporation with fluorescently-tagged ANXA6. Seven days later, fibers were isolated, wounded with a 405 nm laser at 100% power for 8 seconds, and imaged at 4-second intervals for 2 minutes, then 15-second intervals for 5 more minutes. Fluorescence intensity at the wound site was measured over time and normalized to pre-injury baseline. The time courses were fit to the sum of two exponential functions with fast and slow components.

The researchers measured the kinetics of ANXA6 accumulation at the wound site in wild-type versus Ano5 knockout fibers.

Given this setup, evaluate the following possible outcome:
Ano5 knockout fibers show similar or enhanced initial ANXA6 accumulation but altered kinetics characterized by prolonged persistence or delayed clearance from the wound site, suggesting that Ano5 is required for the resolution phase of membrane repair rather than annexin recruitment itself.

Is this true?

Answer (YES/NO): NO